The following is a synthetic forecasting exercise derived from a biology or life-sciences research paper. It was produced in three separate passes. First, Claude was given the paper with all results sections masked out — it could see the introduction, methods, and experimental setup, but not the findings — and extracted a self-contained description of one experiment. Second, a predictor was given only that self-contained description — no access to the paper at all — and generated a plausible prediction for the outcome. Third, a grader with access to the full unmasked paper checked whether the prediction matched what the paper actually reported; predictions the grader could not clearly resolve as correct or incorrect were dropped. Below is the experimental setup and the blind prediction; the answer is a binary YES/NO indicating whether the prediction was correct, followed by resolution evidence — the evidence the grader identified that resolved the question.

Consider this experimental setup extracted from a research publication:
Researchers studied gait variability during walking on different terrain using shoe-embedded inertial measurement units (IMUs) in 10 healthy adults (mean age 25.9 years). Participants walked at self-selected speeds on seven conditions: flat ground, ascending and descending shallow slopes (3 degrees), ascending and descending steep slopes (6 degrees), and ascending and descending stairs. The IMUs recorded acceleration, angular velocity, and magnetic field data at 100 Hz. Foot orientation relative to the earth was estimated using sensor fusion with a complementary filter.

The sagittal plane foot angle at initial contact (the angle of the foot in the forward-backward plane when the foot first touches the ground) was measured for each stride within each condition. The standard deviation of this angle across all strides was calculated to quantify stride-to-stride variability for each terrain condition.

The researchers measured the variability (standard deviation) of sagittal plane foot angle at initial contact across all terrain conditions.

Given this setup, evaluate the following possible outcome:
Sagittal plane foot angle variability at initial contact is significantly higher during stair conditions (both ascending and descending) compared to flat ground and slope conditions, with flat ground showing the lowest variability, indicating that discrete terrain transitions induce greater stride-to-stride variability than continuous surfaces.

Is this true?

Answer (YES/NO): NO